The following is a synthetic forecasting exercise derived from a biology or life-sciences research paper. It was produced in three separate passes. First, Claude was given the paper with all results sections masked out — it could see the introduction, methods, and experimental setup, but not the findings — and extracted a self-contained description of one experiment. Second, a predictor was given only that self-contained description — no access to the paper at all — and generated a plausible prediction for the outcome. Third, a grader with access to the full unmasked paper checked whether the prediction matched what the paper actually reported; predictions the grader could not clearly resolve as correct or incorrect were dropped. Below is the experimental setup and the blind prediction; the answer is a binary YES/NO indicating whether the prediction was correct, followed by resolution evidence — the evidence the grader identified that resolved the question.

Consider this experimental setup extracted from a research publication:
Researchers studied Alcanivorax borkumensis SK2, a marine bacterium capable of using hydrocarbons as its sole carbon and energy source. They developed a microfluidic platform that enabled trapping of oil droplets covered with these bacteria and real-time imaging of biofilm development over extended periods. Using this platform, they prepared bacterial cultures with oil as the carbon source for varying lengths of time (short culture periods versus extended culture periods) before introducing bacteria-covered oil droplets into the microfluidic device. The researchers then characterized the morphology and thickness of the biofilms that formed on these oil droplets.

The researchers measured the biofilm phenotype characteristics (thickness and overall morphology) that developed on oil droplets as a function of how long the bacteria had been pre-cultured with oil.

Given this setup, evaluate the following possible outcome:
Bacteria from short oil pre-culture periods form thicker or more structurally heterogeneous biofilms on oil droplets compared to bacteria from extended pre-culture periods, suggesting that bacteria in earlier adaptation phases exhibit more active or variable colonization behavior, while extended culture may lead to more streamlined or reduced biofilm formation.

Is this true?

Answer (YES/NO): NO